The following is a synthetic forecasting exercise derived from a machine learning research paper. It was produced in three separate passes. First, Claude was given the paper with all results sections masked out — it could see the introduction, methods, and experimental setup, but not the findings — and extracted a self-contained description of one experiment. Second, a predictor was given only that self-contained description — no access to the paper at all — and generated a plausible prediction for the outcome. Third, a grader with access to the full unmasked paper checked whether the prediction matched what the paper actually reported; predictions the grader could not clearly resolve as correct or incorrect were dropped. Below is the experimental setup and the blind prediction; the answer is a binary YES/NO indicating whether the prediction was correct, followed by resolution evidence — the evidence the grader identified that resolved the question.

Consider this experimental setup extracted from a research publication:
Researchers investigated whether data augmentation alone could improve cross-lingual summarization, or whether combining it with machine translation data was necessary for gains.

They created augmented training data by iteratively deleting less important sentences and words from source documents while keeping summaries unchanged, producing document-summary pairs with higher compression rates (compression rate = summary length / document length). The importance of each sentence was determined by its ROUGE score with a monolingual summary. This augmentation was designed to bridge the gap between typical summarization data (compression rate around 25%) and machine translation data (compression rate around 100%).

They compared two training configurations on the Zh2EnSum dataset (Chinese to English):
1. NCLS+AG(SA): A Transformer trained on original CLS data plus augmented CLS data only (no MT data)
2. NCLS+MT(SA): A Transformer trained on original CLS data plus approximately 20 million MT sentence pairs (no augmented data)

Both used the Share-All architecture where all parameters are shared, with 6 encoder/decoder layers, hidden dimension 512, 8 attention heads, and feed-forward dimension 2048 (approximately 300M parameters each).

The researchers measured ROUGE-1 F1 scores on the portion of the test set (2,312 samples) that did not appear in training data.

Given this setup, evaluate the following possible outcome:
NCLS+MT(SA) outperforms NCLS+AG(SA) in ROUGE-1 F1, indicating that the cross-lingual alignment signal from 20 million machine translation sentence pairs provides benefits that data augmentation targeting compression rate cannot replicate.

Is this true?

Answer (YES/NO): YES